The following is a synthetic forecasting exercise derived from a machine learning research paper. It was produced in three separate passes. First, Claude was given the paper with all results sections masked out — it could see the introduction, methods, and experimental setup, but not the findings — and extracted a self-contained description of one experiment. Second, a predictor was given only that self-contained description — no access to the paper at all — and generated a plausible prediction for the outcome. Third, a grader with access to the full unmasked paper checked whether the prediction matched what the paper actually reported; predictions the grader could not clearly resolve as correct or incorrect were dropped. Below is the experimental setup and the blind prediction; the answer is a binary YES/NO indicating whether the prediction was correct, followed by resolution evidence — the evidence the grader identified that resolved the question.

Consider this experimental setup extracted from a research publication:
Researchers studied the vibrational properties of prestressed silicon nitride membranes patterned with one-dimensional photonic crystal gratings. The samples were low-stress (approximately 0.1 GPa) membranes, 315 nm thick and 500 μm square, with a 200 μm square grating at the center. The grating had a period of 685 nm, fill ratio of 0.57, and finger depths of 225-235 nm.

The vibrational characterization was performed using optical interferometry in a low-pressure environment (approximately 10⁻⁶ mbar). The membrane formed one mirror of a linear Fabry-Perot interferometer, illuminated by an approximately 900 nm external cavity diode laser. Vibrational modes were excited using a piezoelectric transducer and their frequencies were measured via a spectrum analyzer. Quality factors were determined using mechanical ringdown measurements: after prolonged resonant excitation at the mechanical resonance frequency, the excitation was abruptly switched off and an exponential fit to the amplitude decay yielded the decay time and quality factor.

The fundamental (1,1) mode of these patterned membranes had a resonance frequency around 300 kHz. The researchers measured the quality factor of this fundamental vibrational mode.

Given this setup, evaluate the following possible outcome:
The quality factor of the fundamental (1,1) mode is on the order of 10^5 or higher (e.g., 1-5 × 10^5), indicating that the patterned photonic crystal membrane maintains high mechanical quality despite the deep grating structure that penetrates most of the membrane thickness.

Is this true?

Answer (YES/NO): YES